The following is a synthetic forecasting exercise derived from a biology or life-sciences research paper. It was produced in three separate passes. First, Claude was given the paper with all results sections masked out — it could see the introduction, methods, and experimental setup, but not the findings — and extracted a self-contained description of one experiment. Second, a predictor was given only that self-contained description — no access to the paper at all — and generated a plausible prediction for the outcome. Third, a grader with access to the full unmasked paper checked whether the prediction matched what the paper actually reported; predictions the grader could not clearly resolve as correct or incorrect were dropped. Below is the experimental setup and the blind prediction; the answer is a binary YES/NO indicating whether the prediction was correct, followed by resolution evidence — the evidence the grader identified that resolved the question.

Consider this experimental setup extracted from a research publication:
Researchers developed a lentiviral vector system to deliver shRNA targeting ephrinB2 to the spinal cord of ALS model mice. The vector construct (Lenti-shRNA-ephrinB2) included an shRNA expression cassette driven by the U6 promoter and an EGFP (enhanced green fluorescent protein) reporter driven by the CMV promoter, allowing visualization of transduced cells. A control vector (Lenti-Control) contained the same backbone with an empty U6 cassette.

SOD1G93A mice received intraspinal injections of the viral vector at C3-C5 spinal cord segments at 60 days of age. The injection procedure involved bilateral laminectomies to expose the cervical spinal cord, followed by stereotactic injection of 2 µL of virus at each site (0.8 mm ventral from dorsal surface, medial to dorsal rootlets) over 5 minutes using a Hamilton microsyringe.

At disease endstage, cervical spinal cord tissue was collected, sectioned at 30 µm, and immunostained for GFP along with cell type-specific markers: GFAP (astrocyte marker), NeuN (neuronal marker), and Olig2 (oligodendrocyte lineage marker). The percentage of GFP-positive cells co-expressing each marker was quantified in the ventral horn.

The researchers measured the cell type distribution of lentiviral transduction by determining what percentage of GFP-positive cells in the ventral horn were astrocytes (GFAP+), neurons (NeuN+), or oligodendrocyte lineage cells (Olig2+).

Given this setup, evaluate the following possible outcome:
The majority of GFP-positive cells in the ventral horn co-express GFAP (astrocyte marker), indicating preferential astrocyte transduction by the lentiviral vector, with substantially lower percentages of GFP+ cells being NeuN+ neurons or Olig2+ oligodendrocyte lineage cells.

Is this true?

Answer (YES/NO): YES